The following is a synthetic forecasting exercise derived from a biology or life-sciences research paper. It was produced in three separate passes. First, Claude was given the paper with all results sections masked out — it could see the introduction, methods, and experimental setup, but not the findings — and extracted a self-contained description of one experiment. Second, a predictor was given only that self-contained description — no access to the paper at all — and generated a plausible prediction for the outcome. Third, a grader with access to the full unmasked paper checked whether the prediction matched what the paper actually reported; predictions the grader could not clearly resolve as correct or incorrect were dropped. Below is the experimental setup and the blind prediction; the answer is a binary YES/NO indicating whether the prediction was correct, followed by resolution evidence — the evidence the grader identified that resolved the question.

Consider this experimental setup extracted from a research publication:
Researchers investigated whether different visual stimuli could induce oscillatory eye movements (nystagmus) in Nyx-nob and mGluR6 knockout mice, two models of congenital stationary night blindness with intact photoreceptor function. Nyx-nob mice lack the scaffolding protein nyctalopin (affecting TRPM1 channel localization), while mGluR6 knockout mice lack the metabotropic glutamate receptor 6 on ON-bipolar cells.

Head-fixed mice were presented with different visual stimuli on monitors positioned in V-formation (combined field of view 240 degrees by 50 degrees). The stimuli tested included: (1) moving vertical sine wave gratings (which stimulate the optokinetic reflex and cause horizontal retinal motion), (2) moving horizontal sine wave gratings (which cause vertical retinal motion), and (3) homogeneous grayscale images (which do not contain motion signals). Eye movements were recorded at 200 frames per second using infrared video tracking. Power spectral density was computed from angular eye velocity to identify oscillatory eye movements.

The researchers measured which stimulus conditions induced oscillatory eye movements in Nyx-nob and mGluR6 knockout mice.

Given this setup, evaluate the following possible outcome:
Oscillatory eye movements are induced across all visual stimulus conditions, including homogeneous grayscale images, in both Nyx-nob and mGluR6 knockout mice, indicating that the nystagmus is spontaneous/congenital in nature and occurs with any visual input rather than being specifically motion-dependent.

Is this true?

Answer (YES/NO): NO